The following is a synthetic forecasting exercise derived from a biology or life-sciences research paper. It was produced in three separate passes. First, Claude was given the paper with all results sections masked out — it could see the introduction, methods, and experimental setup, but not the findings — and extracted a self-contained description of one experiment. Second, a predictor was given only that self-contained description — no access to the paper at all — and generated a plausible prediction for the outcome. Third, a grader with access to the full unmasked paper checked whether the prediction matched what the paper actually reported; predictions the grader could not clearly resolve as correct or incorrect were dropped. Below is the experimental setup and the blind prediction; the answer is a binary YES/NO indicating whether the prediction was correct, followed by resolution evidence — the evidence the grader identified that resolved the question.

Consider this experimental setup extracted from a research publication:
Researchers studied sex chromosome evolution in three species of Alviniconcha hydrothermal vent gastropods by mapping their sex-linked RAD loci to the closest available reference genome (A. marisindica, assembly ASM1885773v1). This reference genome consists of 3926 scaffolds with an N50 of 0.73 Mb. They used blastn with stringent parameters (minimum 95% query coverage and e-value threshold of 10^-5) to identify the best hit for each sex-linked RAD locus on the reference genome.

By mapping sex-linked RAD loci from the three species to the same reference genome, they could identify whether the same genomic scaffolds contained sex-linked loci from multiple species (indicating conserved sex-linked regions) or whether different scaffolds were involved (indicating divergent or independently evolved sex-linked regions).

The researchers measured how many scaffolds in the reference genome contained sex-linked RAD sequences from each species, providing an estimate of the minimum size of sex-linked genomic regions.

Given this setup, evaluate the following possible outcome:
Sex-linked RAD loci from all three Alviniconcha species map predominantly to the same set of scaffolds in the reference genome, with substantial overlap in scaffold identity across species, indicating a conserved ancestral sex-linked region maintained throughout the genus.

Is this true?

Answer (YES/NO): YES